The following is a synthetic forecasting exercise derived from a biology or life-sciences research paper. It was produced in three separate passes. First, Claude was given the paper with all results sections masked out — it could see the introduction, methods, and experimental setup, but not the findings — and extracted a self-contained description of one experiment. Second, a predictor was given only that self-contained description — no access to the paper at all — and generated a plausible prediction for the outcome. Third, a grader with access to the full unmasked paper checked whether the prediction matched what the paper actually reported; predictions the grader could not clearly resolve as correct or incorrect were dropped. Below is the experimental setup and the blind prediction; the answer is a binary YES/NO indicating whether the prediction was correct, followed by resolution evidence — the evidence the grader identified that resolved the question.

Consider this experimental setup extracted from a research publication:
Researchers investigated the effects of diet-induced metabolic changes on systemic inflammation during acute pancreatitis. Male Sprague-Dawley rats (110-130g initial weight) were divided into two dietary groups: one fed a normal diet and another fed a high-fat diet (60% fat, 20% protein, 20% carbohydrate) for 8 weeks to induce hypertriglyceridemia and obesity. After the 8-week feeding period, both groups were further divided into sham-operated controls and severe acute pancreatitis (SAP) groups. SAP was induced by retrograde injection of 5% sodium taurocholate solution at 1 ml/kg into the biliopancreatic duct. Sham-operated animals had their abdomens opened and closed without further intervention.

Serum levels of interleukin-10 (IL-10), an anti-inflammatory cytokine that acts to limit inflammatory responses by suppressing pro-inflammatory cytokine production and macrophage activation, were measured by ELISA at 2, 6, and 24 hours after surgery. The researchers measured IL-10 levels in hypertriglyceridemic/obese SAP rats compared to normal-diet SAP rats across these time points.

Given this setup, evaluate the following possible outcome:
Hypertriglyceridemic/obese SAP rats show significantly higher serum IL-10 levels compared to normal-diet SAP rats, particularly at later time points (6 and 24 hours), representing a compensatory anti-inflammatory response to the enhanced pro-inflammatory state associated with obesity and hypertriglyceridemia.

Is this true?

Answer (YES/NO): NO